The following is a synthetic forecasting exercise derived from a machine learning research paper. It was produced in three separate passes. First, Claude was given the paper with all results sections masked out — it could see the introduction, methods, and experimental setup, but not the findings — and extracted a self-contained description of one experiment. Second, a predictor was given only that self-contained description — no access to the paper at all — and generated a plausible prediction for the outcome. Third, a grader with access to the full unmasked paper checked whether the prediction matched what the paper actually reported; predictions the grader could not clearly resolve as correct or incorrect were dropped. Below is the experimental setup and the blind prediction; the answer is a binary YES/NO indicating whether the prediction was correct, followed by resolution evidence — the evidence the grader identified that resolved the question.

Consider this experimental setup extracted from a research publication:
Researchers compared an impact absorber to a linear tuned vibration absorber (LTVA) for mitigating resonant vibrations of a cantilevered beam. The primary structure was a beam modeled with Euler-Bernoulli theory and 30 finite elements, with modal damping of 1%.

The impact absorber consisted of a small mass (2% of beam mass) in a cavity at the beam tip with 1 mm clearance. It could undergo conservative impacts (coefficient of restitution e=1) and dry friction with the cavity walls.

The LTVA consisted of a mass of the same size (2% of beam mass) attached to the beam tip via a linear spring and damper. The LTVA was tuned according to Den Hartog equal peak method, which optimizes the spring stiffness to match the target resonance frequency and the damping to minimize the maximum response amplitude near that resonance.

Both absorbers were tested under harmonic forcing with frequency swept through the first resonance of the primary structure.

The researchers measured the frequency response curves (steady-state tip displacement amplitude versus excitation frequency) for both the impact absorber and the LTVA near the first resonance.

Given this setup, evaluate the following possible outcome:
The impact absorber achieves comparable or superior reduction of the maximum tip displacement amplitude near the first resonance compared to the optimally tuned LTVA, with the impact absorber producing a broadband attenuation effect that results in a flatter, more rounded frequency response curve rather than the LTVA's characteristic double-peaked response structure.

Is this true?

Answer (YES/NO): NO